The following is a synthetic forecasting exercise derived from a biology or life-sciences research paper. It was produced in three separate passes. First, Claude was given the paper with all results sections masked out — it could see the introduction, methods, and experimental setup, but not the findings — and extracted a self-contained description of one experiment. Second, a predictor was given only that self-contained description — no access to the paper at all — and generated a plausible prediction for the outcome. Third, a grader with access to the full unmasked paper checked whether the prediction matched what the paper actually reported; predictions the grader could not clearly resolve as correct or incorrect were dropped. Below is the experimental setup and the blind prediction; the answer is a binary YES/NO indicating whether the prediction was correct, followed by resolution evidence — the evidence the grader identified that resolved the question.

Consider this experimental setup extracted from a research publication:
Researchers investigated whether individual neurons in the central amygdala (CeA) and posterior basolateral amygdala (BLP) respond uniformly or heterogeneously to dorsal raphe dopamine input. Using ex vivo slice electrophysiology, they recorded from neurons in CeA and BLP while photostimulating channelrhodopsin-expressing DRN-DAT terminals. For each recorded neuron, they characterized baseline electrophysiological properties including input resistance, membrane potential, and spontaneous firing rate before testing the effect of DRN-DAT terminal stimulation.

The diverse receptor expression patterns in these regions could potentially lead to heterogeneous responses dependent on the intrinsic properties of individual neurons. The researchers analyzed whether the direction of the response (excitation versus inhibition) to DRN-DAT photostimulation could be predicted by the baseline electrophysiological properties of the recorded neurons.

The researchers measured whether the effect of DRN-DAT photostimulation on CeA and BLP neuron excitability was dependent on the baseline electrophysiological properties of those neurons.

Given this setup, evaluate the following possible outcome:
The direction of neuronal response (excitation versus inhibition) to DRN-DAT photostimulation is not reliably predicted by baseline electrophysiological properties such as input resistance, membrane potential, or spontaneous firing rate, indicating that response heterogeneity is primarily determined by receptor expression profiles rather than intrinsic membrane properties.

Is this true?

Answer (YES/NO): NO